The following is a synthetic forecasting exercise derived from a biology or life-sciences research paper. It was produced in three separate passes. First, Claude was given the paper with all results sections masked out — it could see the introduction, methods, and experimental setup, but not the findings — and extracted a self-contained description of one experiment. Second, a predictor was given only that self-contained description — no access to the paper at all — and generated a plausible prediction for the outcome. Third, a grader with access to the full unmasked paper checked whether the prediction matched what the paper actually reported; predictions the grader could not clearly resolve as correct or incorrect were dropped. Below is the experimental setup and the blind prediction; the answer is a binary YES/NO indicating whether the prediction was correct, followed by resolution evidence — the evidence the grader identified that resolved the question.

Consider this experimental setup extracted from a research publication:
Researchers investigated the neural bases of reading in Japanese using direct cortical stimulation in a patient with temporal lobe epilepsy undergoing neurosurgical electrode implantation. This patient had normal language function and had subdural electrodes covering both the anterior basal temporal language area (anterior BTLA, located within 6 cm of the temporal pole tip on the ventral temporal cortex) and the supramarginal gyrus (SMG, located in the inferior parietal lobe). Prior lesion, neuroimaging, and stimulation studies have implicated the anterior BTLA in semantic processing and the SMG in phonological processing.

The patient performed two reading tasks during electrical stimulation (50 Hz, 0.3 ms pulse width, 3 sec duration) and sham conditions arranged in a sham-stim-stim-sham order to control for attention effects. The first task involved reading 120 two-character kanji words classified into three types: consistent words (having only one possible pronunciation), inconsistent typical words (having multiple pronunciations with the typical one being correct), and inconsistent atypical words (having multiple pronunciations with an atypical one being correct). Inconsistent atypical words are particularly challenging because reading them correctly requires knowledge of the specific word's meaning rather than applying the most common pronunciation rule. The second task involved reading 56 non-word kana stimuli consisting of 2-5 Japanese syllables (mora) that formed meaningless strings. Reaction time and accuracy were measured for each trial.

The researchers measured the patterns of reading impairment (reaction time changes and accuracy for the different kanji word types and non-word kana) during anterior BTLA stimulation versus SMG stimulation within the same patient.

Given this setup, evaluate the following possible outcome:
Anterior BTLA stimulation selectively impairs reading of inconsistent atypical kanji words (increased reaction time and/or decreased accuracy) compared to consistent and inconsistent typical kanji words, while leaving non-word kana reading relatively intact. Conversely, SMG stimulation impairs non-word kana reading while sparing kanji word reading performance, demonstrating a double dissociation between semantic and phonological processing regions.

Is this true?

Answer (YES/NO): NO